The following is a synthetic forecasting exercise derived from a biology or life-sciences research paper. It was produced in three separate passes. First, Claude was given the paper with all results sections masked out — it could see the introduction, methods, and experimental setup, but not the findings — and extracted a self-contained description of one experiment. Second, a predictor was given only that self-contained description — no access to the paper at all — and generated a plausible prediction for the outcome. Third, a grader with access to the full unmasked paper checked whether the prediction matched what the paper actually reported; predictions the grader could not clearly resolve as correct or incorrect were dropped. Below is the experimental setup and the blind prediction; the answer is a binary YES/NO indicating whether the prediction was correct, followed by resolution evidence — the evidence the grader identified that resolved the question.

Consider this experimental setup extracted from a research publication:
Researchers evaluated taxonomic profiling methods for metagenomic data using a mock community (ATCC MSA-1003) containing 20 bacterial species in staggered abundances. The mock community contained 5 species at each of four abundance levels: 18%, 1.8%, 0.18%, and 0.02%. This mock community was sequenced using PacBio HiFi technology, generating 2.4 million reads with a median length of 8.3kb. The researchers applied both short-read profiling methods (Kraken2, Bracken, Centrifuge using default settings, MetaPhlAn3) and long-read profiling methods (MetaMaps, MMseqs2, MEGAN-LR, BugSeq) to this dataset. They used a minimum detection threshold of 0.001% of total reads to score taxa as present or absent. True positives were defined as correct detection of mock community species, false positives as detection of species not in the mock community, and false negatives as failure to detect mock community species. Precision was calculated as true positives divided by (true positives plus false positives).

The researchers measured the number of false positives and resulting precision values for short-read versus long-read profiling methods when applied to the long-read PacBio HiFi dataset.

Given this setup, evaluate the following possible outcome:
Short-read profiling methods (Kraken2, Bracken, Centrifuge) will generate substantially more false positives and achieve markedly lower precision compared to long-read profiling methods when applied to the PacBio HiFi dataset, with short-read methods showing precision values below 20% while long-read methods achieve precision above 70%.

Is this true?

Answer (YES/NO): NO